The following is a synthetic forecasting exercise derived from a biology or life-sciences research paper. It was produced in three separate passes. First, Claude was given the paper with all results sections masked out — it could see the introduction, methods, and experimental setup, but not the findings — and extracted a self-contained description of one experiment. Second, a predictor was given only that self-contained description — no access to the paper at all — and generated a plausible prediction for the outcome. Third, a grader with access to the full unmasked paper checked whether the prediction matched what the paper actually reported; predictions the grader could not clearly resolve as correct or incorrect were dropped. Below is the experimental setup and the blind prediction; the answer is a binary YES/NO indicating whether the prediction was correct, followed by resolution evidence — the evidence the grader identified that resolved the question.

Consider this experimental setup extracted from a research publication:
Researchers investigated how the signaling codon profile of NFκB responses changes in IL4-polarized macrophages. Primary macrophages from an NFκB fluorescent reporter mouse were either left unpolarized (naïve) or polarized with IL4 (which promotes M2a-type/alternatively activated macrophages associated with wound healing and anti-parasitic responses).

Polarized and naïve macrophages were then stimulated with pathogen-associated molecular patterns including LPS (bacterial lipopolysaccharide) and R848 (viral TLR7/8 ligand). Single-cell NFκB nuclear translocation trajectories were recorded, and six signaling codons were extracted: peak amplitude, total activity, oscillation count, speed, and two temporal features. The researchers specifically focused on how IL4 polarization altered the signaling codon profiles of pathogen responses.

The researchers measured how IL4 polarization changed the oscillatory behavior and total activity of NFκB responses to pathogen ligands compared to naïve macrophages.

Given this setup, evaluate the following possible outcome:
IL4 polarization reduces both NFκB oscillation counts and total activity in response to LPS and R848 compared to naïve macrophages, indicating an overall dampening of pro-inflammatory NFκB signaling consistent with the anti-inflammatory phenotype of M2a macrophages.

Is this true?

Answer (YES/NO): NO